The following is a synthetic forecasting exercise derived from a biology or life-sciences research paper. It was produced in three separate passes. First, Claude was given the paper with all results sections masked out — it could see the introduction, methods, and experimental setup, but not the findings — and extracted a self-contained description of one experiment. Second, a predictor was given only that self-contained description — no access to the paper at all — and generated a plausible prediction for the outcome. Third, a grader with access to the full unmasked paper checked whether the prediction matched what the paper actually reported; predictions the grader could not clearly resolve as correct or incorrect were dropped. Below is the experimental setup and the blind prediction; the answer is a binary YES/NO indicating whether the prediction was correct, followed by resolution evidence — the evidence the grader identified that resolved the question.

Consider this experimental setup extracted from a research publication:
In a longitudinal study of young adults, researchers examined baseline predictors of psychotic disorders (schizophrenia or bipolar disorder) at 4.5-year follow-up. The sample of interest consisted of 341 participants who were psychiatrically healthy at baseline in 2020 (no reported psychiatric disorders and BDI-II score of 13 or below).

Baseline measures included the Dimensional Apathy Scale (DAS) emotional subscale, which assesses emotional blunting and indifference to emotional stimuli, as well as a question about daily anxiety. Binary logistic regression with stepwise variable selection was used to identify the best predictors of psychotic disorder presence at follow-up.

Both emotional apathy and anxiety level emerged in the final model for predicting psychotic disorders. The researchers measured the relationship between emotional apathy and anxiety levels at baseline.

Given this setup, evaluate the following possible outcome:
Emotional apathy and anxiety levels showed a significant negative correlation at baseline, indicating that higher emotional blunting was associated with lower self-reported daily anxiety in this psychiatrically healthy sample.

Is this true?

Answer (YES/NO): YES